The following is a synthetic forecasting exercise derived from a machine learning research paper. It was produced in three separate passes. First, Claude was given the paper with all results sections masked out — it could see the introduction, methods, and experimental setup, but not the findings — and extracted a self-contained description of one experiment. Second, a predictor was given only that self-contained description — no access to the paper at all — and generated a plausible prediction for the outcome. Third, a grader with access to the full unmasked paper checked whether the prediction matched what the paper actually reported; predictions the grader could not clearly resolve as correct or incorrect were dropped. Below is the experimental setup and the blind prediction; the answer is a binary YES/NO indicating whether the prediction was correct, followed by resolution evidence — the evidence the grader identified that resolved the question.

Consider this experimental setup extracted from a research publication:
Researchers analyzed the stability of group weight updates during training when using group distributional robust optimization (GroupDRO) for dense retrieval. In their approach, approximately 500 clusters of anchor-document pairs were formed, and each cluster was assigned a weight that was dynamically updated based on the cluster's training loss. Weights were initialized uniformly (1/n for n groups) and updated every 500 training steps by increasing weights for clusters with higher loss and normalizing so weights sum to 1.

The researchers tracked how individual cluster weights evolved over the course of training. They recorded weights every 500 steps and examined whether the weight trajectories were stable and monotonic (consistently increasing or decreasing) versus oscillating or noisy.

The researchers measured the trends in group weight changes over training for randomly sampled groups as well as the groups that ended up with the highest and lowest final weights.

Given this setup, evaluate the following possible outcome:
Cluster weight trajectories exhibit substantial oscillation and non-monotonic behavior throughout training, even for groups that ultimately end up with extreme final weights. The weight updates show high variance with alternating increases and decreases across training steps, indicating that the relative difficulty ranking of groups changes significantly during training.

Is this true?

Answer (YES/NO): NO